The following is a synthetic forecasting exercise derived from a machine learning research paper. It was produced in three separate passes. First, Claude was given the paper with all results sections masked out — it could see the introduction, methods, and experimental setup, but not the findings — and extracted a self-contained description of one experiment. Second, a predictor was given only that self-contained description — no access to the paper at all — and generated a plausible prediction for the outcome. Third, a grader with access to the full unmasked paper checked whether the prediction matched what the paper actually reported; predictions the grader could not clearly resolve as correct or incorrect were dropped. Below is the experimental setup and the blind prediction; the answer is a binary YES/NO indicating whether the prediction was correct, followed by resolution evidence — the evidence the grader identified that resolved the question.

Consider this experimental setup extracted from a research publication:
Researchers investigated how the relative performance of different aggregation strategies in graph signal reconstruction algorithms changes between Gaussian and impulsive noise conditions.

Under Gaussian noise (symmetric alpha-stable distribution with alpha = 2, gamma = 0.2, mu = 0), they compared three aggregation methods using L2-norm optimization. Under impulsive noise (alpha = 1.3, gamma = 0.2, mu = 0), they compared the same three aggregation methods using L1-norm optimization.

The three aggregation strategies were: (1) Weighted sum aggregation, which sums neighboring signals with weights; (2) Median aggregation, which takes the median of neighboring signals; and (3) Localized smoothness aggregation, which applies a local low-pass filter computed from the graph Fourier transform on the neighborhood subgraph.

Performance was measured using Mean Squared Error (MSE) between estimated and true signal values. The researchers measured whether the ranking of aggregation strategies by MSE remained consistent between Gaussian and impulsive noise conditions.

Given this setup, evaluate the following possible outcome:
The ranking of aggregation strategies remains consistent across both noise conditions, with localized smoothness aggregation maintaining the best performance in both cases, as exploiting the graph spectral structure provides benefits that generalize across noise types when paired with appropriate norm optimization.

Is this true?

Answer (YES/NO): NO